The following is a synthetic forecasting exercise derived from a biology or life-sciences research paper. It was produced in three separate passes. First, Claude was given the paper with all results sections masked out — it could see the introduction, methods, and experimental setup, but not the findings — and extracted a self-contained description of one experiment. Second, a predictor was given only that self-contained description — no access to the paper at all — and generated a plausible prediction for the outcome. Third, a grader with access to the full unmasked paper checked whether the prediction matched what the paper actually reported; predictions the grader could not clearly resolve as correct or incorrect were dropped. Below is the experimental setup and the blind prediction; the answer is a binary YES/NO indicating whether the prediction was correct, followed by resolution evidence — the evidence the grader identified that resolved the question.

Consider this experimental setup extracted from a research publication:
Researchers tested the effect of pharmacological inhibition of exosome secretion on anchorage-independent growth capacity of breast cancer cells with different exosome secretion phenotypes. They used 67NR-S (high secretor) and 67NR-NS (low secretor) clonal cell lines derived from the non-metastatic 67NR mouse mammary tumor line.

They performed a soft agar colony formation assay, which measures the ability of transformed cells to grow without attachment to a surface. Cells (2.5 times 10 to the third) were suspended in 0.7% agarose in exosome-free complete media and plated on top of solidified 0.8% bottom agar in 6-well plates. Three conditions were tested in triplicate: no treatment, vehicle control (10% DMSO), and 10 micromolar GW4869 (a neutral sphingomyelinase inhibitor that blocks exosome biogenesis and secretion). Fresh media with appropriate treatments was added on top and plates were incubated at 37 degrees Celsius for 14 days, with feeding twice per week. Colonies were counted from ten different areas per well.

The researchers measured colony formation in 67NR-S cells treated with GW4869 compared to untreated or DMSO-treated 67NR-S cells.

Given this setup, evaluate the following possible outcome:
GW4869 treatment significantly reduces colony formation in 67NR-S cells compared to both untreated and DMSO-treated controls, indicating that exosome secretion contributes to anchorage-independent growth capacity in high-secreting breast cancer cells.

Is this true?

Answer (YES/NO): NO